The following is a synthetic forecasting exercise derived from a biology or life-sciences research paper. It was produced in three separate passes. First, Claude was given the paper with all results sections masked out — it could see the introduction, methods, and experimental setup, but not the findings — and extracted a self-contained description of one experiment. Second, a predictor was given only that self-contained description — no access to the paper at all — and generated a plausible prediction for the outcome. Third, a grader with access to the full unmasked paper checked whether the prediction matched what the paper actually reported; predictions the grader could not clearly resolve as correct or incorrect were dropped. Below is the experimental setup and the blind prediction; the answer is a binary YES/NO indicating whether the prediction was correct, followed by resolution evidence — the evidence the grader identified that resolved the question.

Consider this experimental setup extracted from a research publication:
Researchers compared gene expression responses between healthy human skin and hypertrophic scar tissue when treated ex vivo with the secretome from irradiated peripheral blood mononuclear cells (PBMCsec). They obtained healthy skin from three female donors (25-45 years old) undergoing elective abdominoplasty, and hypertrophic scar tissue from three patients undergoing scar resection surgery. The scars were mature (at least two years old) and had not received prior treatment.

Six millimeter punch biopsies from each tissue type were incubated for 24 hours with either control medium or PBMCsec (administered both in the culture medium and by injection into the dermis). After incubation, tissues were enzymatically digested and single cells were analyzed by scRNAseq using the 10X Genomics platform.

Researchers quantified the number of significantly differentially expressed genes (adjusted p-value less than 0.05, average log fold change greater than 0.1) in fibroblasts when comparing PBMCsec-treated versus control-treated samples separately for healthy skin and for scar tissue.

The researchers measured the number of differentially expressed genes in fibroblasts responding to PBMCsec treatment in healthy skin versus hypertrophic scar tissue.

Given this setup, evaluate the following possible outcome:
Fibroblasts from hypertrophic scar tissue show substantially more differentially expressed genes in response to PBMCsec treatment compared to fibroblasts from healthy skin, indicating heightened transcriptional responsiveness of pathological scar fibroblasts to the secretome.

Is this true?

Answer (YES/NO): YES